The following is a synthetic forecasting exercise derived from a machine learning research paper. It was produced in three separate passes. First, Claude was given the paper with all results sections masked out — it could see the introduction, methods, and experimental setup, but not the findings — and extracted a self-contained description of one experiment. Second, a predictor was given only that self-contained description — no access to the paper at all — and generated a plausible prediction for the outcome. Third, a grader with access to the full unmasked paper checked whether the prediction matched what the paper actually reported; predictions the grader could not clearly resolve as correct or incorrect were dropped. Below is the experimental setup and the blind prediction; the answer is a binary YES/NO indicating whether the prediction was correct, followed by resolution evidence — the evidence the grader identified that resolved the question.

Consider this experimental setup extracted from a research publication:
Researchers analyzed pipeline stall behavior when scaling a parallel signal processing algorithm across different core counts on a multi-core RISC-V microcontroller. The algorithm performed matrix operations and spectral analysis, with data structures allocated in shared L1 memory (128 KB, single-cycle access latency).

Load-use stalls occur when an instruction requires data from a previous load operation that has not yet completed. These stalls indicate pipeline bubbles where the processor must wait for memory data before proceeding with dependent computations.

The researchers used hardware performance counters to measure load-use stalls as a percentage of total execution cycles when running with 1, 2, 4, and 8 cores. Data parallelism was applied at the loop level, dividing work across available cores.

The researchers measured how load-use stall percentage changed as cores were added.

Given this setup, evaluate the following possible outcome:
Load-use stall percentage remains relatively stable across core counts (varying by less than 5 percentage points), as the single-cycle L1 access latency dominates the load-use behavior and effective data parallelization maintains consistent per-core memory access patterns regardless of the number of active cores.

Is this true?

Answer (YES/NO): NO